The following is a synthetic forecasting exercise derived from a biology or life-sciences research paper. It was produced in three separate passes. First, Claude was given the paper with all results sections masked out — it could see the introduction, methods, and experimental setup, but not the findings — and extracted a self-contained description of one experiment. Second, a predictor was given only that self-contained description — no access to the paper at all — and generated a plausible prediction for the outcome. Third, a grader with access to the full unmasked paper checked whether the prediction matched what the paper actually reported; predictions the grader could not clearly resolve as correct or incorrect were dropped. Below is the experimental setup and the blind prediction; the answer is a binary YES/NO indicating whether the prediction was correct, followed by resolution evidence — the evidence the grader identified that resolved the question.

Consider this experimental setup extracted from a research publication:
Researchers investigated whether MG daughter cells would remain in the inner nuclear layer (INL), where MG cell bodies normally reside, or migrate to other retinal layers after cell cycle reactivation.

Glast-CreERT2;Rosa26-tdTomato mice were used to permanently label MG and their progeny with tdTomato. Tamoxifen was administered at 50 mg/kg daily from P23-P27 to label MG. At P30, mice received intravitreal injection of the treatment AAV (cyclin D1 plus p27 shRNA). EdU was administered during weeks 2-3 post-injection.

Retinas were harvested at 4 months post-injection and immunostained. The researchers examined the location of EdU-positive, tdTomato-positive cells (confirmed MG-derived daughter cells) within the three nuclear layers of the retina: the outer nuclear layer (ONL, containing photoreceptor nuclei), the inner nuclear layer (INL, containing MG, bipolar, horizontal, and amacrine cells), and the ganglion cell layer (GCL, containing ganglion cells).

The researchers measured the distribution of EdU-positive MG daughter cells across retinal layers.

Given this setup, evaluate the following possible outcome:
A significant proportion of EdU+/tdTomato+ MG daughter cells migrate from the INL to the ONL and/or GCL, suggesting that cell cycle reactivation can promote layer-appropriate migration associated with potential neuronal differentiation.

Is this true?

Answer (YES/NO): YES